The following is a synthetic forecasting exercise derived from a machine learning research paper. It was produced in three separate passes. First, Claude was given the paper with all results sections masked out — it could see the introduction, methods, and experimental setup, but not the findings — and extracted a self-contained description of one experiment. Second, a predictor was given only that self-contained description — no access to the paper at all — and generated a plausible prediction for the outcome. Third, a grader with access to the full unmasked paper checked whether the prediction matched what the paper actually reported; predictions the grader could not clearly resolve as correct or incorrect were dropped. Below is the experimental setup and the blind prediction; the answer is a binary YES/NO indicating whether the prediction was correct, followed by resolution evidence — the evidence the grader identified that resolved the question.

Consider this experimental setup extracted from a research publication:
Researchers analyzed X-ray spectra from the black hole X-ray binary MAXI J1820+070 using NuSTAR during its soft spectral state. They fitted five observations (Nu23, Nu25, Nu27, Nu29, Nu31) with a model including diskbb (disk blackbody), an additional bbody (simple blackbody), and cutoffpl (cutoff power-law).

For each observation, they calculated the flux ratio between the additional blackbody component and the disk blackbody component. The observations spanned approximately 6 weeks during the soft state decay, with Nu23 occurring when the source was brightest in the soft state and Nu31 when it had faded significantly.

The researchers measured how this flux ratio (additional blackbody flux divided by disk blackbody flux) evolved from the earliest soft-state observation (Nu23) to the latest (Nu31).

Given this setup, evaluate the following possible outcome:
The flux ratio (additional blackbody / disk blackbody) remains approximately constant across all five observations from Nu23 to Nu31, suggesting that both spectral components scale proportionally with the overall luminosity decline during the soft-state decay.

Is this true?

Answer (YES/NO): NO